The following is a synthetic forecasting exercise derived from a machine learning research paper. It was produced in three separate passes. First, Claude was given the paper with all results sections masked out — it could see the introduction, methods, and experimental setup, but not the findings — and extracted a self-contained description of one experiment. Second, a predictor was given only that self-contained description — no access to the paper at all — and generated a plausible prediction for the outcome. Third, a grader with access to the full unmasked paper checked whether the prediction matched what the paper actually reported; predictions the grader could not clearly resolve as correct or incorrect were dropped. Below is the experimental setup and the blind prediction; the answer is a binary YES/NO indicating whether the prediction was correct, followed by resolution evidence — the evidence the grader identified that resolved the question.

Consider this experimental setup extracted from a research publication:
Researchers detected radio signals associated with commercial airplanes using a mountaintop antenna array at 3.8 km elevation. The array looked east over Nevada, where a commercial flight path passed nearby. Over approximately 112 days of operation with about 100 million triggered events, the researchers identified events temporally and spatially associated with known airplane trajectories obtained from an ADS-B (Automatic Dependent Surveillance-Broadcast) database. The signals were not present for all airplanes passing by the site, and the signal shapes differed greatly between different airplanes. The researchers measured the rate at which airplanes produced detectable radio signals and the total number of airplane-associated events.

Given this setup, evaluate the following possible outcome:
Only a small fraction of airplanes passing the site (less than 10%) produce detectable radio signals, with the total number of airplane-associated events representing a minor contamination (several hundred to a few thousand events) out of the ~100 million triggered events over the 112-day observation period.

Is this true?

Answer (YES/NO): NO